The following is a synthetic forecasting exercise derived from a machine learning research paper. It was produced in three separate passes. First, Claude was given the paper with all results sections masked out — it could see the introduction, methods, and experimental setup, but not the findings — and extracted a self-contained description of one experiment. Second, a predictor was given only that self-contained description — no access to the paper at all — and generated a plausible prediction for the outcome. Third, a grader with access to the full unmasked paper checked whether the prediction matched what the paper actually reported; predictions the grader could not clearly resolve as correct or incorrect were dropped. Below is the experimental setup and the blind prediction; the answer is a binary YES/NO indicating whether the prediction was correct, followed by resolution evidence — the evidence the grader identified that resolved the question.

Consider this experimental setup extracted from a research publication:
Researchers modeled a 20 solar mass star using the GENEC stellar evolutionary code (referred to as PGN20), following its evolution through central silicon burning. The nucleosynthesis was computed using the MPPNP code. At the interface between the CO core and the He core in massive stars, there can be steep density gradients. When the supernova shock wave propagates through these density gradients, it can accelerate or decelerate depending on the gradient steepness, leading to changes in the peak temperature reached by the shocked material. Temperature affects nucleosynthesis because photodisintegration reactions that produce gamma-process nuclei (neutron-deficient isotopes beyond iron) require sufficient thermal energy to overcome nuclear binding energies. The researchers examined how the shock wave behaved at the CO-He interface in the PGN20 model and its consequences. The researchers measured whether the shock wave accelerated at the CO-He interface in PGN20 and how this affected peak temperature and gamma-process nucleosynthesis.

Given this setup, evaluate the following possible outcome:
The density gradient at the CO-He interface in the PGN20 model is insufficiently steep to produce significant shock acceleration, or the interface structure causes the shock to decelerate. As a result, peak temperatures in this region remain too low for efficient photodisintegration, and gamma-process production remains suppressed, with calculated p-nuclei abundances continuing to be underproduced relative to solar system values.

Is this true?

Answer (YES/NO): NO